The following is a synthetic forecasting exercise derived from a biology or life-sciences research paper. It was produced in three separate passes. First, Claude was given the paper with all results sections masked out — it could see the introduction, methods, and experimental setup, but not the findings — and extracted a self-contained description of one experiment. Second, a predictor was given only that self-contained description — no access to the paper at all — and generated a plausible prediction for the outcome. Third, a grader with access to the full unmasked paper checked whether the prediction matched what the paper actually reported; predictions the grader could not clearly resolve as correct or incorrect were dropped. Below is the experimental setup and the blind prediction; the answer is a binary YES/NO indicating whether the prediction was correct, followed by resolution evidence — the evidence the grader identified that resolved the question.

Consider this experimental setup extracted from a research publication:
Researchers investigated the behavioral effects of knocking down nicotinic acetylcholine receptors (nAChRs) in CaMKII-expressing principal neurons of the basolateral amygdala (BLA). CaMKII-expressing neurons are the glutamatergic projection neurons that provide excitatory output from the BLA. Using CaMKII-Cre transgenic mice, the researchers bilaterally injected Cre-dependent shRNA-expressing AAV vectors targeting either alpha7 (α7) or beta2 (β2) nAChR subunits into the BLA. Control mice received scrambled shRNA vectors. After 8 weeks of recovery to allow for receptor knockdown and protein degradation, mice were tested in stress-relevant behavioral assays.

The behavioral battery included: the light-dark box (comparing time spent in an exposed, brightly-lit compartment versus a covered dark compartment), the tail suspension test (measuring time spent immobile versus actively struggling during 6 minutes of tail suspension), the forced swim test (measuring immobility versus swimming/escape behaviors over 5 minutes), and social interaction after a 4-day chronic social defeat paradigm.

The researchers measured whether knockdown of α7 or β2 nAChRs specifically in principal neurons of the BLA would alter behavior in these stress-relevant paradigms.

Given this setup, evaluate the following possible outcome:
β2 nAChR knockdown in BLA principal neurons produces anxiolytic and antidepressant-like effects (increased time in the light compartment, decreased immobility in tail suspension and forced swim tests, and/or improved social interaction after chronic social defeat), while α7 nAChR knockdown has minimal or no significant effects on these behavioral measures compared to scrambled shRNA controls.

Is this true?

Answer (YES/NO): NO